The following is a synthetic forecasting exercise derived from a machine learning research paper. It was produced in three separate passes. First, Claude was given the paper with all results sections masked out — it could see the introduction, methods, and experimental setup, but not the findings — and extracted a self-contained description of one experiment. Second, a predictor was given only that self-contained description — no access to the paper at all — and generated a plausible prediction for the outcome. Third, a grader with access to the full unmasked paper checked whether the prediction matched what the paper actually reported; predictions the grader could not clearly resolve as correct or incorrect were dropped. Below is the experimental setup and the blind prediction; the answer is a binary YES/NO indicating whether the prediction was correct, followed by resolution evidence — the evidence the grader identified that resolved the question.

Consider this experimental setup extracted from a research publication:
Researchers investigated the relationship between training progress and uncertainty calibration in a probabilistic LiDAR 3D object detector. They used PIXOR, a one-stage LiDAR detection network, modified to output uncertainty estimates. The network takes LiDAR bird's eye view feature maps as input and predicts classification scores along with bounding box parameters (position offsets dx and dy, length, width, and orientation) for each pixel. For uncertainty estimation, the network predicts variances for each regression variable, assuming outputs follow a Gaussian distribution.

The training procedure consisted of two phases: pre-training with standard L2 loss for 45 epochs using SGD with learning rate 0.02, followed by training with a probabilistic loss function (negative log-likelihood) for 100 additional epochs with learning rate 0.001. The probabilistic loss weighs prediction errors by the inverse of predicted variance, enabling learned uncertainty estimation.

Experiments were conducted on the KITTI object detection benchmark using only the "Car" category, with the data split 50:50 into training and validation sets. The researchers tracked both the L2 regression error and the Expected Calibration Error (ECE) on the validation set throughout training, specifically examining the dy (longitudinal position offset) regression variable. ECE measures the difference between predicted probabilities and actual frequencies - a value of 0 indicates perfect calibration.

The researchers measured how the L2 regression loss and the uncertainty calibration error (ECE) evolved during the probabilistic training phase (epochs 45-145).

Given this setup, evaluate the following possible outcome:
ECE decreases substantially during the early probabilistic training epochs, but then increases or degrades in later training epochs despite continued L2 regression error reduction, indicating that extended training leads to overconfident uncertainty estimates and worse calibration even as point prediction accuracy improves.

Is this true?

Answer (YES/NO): YES